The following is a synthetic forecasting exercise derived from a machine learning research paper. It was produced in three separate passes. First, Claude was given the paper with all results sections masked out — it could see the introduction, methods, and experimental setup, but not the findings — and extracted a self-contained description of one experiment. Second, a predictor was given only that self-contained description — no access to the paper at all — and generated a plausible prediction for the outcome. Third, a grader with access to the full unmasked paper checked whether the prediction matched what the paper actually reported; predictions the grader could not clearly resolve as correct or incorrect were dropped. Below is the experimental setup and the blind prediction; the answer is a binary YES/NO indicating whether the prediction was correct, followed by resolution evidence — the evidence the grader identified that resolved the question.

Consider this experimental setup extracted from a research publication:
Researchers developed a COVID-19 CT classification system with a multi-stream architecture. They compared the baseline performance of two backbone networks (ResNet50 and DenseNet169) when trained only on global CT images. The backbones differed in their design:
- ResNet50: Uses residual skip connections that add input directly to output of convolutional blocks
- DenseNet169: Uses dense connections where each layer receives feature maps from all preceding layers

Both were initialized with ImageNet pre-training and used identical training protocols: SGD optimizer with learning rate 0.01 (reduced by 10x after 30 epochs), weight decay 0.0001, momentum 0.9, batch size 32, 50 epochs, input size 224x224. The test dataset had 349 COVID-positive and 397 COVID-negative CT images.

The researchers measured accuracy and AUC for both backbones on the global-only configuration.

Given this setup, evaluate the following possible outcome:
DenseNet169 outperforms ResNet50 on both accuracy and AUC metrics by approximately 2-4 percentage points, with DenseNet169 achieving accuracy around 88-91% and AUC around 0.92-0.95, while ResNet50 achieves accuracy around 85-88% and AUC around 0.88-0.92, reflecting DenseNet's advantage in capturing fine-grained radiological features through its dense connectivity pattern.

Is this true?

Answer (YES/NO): NO